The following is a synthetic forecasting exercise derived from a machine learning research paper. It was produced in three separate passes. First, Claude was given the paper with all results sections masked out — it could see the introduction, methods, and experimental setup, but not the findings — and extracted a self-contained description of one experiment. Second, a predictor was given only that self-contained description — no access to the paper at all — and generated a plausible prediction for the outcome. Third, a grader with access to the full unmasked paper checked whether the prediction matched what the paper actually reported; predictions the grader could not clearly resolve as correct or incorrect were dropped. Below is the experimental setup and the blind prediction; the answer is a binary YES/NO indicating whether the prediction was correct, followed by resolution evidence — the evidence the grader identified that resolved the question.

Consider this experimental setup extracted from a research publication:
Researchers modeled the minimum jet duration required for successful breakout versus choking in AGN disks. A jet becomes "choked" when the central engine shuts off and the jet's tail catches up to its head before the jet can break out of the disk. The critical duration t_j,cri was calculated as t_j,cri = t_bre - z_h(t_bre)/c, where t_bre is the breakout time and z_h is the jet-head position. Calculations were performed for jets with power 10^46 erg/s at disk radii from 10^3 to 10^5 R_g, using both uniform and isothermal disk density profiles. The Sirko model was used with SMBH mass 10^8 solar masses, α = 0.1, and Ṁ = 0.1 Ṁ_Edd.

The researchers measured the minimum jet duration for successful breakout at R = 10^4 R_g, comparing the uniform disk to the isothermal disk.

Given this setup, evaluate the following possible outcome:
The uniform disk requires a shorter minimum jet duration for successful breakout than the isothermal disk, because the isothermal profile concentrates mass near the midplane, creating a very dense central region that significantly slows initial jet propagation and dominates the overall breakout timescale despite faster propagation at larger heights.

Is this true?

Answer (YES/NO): NO